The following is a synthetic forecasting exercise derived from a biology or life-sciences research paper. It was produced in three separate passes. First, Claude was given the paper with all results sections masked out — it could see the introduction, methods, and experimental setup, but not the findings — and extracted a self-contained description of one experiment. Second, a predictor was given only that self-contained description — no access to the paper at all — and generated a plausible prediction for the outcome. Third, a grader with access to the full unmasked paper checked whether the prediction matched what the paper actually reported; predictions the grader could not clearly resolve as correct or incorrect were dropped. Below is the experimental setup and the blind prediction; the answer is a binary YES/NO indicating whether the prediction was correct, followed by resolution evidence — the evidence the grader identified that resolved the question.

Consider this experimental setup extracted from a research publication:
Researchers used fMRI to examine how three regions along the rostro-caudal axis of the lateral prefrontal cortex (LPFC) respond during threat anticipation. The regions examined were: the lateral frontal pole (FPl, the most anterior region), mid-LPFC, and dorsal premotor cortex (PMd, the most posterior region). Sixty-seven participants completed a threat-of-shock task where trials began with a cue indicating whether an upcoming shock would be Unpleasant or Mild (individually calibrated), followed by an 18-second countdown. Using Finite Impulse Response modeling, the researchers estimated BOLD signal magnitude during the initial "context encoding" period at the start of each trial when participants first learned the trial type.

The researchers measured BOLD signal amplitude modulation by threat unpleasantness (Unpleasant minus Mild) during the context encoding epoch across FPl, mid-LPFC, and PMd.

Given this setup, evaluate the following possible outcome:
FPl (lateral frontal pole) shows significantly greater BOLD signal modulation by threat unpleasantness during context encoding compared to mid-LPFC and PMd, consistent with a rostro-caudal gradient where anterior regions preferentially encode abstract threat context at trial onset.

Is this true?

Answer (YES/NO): YES